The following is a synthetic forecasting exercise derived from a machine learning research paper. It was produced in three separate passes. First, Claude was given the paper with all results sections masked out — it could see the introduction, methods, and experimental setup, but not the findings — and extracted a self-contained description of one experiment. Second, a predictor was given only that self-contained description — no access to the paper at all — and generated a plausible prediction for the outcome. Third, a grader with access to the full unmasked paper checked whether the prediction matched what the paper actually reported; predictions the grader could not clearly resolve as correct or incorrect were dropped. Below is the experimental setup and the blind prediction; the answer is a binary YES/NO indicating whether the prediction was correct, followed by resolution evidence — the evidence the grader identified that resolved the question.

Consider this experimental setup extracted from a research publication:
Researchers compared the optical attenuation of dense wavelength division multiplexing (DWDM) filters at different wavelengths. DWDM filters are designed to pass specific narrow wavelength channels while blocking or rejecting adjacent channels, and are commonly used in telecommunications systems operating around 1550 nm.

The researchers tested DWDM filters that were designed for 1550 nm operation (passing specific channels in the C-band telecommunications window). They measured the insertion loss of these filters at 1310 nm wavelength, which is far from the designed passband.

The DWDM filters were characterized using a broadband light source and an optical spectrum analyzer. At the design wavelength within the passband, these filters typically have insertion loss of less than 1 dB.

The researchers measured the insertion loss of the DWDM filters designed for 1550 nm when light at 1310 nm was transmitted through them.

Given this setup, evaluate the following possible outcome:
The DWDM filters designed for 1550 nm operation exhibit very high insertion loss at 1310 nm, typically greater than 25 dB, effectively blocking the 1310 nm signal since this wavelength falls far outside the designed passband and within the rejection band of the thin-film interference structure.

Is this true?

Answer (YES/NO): NO